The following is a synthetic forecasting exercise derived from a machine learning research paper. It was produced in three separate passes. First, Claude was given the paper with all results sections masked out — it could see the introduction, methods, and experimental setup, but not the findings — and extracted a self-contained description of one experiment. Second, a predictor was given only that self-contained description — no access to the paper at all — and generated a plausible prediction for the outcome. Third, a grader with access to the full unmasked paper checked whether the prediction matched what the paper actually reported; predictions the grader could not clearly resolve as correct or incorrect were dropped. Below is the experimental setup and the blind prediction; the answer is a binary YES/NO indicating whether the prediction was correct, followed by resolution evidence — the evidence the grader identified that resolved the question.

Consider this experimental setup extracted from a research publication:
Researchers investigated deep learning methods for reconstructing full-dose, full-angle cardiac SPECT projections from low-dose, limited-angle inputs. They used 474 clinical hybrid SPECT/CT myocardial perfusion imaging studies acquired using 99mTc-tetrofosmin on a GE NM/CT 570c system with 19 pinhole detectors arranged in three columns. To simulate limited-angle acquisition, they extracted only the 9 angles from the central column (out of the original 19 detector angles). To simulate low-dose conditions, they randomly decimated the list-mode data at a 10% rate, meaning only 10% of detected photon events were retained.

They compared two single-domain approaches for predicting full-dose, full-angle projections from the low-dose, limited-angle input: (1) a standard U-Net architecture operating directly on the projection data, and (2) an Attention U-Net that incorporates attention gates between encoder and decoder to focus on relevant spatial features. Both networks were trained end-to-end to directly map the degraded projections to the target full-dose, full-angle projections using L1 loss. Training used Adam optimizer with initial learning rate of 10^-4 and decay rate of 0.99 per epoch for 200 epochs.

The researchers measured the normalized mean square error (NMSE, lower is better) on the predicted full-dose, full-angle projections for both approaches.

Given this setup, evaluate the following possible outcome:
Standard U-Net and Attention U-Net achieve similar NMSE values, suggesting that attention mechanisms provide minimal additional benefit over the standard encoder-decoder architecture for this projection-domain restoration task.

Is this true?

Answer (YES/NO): NO